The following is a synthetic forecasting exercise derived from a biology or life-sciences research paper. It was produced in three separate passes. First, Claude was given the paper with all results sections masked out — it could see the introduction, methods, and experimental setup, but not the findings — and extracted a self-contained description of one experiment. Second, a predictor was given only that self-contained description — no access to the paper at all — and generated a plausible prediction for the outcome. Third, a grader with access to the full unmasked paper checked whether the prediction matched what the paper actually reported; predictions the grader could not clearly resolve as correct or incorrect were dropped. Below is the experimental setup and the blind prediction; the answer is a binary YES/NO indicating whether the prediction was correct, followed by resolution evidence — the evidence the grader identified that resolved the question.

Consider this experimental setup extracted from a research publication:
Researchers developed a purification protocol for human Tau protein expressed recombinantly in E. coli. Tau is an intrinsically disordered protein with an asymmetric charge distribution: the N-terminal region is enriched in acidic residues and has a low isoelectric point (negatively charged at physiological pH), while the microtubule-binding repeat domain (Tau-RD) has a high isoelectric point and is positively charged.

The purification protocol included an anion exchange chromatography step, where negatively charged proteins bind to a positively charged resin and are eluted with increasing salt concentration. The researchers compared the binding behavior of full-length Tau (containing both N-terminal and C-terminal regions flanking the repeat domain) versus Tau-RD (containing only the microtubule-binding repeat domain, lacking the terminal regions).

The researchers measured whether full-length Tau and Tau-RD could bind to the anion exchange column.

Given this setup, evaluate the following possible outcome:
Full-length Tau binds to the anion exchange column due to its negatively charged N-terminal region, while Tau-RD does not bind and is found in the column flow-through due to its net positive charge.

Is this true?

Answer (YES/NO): YES